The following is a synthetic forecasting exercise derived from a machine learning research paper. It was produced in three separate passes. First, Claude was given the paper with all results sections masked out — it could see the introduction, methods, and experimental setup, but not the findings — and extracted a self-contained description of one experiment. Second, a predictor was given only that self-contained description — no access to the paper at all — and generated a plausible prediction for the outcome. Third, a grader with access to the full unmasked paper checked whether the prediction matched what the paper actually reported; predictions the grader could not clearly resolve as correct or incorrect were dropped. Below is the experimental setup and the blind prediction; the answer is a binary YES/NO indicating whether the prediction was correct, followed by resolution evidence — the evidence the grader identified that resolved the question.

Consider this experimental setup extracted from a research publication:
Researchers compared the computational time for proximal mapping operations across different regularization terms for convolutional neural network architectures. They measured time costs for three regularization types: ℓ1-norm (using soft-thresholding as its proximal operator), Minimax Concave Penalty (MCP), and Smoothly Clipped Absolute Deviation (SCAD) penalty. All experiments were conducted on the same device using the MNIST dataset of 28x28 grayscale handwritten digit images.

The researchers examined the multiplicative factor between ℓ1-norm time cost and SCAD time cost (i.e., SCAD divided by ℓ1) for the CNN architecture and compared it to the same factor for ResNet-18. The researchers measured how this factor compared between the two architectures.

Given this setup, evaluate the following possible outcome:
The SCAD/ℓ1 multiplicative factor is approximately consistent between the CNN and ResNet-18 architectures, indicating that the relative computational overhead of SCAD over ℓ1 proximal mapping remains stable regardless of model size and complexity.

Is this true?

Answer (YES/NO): YES